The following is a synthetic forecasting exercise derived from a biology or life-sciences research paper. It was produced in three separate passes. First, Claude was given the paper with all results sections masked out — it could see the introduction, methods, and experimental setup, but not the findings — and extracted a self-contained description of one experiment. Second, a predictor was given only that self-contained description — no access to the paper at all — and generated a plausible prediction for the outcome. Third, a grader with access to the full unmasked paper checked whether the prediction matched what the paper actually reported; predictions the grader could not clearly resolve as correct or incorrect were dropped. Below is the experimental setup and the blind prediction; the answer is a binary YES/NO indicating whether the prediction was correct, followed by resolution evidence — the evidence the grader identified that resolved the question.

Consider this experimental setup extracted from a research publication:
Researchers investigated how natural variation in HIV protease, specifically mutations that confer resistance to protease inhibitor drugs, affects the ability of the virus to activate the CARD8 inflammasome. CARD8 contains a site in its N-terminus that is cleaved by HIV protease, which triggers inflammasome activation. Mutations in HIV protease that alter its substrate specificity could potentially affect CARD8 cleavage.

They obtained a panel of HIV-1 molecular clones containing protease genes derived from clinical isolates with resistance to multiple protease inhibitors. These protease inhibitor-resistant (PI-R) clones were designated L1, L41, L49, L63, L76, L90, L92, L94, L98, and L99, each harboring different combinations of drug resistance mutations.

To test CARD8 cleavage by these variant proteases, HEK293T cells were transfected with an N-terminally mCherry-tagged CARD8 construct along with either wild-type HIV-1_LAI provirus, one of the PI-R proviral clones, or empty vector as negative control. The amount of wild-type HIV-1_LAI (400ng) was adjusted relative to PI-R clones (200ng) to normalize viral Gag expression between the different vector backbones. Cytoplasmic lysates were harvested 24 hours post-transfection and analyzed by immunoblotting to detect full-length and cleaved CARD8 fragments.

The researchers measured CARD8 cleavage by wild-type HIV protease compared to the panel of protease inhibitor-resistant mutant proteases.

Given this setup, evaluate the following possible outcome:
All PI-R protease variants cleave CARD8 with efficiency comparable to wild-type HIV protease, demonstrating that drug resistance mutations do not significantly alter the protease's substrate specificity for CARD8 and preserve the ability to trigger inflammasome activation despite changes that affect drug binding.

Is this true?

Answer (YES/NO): NO